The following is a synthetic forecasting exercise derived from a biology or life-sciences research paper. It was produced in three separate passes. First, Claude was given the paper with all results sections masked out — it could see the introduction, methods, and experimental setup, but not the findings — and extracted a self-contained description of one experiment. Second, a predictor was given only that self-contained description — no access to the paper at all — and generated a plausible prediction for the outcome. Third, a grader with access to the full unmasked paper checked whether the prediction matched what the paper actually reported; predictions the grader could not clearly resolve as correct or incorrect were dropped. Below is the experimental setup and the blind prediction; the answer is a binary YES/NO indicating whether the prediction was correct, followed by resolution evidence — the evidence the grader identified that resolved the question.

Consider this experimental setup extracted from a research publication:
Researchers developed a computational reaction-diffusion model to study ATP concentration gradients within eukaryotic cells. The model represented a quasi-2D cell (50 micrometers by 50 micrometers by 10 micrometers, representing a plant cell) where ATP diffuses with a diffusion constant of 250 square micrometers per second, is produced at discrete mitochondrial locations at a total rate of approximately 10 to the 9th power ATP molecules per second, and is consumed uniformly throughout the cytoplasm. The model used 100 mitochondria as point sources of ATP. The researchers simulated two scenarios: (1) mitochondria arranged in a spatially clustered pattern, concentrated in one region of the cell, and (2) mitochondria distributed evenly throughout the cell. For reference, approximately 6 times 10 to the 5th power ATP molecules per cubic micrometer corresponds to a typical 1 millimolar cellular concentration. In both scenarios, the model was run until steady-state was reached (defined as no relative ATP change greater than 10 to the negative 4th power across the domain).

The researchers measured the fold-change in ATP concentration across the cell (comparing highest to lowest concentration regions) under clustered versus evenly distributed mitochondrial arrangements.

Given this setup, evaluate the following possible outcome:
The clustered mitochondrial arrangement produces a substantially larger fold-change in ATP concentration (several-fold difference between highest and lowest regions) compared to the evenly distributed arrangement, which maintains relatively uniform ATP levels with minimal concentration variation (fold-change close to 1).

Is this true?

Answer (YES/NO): NO